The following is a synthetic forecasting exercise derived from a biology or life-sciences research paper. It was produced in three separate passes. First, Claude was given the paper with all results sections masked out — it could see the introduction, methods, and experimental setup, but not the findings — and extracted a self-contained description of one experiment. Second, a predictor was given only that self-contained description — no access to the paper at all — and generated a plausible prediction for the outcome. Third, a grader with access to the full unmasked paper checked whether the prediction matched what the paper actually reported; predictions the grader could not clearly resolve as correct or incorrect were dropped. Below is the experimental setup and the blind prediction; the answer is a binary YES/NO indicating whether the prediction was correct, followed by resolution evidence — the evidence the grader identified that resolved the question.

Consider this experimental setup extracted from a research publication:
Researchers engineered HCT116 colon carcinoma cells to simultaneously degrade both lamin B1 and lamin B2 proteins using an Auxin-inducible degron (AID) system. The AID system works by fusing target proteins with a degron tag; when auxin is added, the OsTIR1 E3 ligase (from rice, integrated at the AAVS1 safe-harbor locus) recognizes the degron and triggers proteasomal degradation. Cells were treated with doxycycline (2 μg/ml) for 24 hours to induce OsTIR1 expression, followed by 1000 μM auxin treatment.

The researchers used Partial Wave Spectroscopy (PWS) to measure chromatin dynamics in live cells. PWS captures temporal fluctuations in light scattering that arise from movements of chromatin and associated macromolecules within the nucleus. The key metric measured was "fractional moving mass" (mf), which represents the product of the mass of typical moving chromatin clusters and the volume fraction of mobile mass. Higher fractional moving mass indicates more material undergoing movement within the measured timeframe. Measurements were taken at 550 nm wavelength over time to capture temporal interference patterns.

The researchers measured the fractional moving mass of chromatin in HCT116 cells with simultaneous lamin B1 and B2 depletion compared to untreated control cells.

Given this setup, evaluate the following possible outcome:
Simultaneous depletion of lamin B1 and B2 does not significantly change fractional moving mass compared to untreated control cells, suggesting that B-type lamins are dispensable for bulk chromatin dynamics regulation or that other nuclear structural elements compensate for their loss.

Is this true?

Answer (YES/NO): NO